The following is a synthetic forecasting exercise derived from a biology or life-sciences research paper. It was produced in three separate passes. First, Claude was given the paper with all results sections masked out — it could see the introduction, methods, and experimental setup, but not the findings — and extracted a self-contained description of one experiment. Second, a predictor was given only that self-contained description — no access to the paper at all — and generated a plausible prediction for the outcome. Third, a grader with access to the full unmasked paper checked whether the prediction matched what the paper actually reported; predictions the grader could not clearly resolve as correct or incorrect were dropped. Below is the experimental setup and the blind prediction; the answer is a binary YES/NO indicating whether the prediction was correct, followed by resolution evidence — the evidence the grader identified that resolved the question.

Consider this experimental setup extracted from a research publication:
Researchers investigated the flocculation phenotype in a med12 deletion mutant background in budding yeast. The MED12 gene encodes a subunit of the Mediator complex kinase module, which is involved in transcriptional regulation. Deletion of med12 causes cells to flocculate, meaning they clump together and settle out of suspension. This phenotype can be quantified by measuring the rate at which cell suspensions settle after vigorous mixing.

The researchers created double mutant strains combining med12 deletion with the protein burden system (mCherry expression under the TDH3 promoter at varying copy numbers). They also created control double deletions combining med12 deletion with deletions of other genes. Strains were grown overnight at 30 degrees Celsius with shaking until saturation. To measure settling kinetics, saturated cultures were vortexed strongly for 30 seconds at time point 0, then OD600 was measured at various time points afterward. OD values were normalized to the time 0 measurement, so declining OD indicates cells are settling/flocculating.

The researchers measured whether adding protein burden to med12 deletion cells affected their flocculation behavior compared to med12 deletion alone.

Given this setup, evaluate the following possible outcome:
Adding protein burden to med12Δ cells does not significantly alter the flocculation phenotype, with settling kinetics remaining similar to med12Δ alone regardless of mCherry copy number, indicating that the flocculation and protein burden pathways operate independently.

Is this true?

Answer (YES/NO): NO